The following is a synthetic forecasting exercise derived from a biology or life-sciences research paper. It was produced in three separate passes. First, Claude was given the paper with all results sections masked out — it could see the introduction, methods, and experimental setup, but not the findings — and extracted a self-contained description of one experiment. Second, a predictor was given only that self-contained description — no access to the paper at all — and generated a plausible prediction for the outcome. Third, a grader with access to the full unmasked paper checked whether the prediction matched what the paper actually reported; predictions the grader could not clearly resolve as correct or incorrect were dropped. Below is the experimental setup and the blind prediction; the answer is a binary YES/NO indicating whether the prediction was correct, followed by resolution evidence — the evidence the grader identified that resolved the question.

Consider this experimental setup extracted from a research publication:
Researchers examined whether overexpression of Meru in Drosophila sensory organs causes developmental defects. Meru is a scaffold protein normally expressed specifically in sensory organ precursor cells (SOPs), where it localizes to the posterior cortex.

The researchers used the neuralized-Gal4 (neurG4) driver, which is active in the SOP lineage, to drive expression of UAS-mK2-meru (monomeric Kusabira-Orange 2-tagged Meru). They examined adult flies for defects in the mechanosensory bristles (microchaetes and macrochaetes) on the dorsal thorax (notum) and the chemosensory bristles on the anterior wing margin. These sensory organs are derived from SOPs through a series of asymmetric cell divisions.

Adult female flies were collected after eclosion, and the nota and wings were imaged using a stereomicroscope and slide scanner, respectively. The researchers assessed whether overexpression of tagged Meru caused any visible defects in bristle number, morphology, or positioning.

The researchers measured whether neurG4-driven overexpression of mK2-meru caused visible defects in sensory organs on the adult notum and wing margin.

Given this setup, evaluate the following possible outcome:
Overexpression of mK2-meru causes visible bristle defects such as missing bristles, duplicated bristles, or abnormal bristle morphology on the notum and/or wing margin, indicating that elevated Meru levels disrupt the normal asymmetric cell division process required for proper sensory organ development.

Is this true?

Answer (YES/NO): NO